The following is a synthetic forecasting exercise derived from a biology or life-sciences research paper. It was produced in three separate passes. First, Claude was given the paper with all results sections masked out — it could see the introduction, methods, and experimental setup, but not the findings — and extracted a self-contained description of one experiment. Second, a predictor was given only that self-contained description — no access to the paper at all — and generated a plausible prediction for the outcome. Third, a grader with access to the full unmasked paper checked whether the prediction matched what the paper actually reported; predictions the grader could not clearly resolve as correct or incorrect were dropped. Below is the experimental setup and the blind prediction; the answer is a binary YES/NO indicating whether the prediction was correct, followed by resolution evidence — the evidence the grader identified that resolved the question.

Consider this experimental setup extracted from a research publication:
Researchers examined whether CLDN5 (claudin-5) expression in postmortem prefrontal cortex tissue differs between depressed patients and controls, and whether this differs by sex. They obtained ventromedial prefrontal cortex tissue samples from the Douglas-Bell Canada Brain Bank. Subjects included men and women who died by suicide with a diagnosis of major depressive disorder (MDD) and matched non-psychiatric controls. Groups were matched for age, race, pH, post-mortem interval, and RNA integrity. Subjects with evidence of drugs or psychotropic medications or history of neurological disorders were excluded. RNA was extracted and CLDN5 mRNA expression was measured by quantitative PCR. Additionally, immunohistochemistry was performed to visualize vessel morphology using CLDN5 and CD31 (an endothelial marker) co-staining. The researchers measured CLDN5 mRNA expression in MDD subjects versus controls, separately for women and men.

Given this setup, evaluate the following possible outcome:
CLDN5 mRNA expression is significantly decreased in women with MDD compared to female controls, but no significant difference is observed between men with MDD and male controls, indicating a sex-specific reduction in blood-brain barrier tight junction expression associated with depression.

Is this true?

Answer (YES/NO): YES